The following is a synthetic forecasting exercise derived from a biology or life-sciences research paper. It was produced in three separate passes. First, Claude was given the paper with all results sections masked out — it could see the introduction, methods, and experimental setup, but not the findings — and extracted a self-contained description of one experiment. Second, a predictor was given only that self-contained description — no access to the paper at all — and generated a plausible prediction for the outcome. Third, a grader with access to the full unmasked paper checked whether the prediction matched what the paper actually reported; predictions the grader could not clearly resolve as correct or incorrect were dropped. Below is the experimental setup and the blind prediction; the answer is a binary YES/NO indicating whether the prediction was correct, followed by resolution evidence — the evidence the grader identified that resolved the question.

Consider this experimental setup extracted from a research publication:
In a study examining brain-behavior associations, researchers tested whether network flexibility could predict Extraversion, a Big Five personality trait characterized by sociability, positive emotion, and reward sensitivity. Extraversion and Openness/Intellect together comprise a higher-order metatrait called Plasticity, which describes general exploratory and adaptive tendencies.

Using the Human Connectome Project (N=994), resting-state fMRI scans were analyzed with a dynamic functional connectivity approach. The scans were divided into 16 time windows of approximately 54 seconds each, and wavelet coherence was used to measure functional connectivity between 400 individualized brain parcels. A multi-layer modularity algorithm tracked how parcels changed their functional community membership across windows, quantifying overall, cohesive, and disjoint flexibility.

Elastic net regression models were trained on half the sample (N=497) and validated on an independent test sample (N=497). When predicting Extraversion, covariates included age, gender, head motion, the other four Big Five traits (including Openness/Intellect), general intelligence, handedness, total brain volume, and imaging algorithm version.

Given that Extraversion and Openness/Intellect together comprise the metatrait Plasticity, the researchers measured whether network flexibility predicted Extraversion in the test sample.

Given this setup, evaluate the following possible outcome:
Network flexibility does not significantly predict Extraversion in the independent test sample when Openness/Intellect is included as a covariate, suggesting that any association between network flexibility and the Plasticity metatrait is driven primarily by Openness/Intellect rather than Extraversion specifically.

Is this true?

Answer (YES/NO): YES